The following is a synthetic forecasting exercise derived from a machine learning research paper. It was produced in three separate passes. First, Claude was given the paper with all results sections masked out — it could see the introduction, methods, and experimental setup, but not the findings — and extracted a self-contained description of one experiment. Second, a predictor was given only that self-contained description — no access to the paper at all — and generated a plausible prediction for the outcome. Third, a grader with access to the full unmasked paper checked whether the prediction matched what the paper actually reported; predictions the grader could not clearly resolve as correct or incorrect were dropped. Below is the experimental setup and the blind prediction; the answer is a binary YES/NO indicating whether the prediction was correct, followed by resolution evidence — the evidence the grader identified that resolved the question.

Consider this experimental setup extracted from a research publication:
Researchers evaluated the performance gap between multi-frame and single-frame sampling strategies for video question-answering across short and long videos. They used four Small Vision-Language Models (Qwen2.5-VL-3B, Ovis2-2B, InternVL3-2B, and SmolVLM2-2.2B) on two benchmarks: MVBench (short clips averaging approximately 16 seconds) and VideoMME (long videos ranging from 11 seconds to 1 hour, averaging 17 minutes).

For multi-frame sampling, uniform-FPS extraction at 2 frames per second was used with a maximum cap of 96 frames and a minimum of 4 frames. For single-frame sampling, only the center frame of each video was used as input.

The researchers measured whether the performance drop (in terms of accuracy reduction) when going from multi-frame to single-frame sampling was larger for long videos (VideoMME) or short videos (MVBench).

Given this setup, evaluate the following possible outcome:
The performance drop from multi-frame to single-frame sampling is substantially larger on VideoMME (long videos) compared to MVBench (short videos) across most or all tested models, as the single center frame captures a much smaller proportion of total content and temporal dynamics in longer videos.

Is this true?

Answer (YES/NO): YES